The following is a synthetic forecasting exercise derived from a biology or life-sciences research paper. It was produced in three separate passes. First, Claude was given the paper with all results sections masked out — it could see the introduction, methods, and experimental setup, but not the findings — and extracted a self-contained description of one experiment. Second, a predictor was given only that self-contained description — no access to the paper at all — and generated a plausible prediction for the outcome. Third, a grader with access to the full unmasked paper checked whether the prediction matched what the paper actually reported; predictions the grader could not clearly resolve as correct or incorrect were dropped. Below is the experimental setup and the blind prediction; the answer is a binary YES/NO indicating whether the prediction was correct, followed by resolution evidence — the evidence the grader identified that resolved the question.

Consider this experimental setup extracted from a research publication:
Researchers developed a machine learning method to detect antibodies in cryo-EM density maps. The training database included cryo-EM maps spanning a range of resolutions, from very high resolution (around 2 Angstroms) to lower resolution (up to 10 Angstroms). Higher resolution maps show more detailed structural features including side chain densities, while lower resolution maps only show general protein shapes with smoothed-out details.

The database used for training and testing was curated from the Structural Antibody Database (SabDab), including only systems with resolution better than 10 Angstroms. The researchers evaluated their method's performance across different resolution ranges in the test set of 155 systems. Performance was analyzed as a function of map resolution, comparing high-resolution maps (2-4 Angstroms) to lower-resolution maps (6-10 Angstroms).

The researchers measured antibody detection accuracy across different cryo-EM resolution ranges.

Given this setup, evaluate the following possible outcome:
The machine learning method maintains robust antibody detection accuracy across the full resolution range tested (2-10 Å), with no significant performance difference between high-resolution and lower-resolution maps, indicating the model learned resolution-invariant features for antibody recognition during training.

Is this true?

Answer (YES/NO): YES